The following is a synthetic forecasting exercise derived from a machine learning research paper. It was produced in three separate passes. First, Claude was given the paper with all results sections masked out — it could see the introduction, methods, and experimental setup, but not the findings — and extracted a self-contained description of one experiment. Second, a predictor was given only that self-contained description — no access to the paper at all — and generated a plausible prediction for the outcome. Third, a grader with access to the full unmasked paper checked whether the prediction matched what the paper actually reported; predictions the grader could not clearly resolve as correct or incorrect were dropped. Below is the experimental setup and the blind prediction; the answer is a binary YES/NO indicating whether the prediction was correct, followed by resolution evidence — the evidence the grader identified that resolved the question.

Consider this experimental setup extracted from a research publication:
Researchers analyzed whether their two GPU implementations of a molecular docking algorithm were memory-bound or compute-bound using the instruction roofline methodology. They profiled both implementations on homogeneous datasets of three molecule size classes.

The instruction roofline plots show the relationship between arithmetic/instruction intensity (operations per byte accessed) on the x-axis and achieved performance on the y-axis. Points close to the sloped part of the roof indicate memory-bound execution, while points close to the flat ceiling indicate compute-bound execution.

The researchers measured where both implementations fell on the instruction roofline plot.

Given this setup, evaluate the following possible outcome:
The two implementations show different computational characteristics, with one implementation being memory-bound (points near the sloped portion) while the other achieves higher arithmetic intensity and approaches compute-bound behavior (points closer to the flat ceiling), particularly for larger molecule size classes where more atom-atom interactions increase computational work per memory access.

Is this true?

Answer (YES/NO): NO